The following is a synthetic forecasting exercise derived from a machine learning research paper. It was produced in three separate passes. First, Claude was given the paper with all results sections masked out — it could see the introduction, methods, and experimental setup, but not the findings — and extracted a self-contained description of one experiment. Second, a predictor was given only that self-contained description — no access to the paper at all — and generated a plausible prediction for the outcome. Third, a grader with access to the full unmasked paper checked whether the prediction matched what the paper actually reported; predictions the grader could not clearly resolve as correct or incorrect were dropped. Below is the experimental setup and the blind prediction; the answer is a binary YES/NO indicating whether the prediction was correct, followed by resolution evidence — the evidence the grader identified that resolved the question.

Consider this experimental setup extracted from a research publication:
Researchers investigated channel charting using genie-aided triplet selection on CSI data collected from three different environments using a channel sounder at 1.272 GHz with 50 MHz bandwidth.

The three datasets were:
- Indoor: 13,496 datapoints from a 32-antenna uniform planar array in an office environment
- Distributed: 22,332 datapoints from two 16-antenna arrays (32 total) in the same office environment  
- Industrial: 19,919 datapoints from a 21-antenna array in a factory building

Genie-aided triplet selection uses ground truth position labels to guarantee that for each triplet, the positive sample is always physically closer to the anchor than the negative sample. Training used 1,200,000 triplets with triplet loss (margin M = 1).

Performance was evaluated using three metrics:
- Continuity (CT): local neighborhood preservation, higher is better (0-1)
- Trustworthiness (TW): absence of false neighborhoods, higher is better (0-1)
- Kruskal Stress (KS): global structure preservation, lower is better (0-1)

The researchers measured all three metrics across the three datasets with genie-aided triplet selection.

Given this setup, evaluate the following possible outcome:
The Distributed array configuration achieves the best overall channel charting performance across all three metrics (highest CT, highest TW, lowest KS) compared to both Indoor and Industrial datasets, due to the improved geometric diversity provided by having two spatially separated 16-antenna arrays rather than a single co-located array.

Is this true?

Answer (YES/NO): NO